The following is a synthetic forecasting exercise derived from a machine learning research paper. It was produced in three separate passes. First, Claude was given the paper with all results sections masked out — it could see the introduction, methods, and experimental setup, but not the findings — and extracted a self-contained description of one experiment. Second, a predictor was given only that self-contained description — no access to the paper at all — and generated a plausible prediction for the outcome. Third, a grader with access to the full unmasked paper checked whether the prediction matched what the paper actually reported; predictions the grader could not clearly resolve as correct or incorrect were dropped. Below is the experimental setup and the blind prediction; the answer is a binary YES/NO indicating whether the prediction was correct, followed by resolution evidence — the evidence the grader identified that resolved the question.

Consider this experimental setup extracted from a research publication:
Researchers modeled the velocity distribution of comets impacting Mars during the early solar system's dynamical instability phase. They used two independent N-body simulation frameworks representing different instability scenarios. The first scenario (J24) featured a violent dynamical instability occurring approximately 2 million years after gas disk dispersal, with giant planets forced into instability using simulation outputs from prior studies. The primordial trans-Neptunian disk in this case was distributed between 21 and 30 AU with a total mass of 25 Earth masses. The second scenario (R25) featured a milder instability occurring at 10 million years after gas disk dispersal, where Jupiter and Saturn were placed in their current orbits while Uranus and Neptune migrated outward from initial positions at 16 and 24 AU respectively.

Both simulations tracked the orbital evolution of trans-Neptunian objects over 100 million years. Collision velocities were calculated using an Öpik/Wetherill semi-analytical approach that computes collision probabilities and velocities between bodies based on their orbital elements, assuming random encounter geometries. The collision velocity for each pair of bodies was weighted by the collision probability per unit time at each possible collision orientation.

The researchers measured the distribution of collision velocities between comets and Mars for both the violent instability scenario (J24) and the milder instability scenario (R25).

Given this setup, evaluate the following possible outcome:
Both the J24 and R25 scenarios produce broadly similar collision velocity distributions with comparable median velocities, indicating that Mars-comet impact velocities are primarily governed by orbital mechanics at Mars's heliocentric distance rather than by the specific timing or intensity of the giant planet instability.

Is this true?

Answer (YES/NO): NO